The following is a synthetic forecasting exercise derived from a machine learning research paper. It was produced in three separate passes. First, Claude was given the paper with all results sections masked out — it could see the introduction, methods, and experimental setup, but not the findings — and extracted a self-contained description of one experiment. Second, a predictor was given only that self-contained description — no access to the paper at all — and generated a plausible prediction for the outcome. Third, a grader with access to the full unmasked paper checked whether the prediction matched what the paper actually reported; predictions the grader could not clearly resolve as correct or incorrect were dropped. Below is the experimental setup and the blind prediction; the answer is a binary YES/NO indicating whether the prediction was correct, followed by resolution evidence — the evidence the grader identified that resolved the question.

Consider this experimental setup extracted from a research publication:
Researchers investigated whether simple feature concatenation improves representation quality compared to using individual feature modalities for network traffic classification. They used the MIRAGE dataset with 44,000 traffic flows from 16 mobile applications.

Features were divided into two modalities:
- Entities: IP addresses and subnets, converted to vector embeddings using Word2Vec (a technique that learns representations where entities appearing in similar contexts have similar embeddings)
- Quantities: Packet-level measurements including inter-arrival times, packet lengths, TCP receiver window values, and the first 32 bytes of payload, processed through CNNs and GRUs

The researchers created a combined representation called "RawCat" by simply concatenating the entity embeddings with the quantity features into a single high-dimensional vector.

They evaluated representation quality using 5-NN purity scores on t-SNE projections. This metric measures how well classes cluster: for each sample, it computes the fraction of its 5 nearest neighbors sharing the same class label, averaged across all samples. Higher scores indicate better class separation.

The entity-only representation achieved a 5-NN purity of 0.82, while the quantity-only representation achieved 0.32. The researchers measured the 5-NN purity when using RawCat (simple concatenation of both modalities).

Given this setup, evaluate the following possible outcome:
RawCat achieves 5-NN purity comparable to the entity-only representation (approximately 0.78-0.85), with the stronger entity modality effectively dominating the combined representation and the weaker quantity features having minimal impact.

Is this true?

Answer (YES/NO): NO